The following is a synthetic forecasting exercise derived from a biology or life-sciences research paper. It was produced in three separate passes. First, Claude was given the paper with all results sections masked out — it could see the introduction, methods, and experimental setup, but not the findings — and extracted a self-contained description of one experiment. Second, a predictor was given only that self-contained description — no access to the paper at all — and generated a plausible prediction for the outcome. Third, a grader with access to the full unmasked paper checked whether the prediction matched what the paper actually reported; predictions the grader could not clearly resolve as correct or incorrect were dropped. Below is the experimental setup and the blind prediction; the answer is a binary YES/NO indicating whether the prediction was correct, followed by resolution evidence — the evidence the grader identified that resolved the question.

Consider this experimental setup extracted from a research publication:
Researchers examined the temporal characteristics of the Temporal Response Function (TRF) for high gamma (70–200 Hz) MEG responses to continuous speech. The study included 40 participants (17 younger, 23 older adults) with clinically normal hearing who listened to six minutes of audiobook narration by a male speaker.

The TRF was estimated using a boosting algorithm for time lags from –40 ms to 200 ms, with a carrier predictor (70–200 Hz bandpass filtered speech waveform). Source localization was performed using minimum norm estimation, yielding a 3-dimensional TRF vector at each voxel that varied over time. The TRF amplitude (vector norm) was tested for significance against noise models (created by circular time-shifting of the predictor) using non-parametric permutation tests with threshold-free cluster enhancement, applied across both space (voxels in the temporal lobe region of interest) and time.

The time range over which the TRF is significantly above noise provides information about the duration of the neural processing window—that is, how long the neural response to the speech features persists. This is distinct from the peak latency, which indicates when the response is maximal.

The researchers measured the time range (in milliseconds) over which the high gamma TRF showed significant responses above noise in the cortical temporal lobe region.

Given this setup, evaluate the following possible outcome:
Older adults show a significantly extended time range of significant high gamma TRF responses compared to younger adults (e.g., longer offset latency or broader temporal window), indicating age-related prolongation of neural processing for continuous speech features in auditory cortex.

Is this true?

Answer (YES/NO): NO